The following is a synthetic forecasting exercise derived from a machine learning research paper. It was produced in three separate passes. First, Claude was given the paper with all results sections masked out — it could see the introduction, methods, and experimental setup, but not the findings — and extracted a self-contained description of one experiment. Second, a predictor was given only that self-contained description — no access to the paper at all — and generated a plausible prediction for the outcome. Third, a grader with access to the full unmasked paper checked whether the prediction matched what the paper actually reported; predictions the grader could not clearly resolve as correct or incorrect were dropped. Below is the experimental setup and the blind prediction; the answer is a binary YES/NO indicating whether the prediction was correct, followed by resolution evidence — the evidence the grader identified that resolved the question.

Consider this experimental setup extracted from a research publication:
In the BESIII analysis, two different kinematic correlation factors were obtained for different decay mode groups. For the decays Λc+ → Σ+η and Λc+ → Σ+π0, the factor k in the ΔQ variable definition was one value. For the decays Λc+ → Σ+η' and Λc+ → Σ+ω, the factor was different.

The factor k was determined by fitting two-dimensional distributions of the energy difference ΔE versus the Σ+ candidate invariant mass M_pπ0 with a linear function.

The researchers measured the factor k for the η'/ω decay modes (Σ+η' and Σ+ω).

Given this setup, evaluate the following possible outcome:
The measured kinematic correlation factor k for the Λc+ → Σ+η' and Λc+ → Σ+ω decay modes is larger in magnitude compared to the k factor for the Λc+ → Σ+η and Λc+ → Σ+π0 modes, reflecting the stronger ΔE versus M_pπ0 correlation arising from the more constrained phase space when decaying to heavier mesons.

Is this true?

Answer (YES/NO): NO